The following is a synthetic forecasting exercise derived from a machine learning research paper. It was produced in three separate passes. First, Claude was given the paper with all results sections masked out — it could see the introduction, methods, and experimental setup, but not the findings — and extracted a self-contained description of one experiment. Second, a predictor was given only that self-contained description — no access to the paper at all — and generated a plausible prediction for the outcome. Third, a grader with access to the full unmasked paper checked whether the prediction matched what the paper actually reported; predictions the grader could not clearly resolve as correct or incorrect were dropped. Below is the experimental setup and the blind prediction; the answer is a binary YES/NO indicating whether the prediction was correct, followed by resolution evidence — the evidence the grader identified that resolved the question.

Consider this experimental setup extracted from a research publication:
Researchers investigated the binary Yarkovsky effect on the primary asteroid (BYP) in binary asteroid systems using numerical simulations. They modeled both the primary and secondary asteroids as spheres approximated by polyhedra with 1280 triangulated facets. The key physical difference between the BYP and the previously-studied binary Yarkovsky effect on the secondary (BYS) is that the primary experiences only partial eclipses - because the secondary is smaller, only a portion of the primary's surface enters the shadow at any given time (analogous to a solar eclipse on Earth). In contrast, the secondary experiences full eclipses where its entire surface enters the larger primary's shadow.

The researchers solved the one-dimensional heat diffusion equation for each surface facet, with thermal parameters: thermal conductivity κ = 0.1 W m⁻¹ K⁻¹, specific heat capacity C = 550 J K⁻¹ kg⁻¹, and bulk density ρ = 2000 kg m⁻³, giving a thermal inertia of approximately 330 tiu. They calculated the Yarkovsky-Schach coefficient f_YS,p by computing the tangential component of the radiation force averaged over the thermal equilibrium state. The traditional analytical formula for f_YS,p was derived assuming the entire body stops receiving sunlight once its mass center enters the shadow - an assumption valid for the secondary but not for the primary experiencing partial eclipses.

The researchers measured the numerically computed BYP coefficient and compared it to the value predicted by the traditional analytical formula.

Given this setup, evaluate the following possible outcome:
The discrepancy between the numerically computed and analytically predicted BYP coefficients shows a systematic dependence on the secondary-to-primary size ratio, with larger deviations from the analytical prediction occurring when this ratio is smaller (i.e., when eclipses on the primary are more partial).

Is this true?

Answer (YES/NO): YES